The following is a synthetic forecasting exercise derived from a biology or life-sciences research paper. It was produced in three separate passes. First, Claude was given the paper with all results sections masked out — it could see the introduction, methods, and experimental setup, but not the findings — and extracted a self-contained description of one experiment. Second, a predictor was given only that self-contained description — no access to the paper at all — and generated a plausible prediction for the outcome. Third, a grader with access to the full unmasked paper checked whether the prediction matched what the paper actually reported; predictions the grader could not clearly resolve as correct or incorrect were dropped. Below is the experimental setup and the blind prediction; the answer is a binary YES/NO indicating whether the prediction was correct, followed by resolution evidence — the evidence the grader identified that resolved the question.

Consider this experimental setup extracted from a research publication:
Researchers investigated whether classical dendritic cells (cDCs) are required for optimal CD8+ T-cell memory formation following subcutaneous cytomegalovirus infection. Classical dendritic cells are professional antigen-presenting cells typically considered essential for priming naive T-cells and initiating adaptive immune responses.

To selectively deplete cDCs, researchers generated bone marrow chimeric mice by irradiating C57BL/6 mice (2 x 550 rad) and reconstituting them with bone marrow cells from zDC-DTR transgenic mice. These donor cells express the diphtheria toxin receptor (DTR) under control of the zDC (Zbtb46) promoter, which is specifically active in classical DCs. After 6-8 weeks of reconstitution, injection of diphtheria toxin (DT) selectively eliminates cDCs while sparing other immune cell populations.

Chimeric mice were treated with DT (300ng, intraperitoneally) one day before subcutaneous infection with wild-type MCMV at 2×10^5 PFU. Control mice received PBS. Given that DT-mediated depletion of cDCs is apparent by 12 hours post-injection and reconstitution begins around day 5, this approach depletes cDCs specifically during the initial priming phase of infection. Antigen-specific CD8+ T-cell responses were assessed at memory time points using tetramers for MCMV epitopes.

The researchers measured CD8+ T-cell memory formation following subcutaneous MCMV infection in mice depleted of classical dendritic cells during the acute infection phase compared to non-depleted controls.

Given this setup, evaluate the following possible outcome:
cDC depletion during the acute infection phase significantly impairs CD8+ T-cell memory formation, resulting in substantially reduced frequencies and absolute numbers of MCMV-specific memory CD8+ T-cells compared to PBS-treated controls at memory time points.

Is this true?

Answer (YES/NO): NO